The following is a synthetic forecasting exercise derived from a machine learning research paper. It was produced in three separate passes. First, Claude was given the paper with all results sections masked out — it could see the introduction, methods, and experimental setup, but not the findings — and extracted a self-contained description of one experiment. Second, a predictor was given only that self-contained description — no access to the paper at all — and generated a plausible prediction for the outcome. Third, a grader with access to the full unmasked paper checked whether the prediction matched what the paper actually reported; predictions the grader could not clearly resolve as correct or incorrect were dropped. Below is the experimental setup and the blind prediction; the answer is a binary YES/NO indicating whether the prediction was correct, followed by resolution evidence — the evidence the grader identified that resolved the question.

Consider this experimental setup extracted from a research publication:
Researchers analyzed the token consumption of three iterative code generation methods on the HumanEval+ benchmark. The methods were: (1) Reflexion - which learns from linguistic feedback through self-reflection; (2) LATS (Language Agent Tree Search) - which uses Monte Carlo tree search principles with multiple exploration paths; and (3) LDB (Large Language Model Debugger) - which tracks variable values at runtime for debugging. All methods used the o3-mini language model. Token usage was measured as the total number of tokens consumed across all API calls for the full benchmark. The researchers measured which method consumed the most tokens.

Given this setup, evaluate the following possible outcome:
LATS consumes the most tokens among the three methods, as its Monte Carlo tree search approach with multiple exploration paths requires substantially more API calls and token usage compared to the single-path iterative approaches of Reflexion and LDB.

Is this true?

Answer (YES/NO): YES